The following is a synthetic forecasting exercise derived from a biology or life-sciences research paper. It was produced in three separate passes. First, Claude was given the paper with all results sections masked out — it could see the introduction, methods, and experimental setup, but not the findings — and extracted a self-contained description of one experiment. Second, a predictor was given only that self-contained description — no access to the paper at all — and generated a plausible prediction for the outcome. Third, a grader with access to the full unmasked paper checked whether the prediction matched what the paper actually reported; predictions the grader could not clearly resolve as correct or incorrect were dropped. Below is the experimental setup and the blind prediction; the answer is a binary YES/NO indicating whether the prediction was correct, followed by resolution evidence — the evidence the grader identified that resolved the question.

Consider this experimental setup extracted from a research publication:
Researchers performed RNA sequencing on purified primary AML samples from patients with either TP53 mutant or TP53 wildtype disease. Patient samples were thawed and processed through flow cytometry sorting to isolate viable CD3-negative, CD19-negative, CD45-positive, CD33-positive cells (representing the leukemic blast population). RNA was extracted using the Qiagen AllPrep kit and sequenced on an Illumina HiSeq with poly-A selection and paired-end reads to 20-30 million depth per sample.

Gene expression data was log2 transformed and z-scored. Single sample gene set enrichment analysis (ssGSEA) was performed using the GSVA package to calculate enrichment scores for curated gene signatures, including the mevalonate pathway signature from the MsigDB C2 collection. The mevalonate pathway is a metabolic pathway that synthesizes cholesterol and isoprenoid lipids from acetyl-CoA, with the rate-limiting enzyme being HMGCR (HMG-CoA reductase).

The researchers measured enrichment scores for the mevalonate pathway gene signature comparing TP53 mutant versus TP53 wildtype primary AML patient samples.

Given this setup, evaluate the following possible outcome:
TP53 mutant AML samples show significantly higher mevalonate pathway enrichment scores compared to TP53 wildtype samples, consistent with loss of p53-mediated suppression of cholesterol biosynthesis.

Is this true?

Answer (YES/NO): YES